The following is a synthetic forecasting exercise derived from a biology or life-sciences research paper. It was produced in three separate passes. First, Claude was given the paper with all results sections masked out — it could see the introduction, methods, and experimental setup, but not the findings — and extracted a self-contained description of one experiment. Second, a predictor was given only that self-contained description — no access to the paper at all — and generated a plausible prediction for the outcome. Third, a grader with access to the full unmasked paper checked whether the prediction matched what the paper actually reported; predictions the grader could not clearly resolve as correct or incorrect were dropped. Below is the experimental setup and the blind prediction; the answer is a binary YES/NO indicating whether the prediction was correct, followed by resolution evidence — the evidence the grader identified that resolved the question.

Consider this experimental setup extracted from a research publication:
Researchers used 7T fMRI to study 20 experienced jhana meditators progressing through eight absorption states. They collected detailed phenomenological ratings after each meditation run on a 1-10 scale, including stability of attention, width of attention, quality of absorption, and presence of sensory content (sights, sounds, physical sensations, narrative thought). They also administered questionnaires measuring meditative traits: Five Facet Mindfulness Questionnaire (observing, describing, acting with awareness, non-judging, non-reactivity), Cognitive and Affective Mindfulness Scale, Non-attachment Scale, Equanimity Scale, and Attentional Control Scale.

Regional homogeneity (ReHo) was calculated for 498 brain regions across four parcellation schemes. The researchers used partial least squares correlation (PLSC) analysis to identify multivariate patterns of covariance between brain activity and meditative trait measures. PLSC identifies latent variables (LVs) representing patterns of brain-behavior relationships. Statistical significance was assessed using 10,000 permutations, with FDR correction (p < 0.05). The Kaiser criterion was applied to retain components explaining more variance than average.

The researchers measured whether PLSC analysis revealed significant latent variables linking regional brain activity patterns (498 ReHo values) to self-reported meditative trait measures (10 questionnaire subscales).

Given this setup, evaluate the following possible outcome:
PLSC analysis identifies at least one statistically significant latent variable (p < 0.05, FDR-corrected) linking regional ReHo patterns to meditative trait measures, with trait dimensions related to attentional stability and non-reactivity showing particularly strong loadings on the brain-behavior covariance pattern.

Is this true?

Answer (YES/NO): NO